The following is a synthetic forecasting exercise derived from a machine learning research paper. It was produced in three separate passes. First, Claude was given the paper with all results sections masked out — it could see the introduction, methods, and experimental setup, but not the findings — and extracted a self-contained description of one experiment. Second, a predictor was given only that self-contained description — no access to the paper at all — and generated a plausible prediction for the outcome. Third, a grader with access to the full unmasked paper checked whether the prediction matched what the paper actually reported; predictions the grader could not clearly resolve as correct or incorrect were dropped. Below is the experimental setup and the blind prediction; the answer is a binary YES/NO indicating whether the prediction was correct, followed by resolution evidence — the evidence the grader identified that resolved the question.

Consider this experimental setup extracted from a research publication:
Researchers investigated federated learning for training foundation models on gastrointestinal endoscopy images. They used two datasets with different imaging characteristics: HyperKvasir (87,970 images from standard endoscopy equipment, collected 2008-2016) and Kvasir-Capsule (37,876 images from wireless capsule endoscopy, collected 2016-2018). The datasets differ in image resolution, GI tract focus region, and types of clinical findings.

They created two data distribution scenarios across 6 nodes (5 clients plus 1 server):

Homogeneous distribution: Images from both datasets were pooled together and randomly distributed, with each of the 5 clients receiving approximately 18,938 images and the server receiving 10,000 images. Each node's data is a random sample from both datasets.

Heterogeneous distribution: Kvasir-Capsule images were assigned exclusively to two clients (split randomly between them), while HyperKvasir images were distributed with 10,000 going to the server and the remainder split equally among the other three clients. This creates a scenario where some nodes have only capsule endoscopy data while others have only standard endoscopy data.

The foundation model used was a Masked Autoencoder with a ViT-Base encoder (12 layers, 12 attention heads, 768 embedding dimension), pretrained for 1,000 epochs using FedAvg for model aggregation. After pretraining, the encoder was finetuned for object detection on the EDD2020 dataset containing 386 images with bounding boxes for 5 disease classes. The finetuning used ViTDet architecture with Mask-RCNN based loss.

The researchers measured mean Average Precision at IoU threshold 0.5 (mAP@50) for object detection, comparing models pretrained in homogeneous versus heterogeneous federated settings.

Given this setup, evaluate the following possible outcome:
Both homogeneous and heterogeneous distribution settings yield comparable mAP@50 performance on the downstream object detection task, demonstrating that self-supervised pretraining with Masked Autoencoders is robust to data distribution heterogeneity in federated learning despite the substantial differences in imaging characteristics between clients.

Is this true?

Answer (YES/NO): NO